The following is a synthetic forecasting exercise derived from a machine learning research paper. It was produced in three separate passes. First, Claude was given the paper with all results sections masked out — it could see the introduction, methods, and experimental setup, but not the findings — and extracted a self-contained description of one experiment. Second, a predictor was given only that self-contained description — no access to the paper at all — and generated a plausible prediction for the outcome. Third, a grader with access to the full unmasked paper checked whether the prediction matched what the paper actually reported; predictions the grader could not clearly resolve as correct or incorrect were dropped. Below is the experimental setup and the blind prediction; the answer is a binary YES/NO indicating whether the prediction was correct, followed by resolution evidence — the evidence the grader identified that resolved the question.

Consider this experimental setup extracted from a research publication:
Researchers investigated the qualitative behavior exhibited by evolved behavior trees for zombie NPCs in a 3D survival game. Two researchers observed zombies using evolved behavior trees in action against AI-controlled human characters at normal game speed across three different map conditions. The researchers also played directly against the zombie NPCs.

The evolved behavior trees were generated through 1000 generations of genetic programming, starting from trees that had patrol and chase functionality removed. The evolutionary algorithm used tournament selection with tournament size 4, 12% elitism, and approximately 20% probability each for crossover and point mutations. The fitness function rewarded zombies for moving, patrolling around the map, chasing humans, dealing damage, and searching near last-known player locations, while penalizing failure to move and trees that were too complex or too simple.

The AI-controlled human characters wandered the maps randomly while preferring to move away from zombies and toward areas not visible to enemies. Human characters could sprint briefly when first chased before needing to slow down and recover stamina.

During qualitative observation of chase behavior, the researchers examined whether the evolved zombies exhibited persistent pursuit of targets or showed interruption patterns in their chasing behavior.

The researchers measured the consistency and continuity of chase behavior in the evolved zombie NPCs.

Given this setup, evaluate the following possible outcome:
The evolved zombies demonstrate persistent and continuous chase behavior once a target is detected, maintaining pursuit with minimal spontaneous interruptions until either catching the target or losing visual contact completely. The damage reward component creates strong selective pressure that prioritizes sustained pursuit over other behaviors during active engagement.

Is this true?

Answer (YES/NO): YES